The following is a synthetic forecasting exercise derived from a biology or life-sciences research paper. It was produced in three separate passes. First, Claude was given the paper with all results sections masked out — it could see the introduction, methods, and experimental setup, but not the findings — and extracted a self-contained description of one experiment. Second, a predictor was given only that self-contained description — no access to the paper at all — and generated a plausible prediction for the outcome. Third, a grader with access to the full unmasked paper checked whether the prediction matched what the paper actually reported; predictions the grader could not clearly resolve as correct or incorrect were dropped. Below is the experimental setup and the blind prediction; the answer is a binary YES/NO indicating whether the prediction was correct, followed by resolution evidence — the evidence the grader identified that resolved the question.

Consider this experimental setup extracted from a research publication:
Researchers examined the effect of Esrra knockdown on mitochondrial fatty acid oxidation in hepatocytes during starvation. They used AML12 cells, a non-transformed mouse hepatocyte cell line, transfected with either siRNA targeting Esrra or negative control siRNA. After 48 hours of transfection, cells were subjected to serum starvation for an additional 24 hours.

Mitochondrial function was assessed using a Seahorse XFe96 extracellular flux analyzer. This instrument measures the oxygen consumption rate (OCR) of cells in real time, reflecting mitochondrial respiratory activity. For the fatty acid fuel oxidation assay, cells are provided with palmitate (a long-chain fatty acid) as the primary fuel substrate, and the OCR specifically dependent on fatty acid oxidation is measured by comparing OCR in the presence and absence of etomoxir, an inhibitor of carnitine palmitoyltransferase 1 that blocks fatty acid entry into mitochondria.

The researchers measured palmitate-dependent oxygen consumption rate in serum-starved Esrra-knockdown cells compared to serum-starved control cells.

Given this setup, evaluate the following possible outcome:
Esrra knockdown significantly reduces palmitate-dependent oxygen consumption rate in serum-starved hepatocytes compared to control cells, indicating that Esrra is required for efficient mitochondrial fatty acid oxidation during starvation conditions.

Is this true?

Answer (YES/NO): YES